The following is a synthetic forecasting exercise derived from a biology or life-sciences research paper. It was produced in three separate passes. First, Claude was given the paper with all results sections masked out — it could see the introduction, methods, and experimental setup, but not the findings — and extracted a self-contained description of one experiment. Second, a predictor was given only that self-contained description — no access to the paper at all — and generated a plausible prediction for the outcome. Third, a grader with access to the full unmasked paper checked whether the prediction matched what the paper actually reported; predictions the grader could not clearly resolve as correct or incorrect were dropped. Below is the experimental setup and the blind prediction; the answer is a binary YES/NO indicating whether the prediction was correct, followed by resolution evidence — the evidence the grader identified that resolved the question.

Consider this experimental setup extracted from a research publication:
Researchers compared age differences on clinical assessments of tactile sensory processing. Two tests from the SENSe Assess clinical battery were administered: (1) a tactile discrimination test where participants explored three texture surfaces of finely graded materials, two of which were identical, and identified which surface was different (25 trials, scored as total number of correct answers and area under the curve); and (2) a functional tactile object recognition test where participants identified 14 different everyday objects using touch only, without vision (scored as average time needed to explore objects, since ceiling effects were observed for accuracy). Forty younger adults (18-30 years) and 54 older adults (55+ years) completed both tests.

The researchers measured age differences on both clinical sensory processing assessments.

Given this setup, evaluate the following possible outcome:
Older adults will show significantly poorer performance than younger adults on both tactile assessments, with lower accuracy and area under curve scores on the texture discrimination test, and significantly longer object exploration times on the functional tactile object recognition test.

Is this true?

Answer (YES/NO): YES